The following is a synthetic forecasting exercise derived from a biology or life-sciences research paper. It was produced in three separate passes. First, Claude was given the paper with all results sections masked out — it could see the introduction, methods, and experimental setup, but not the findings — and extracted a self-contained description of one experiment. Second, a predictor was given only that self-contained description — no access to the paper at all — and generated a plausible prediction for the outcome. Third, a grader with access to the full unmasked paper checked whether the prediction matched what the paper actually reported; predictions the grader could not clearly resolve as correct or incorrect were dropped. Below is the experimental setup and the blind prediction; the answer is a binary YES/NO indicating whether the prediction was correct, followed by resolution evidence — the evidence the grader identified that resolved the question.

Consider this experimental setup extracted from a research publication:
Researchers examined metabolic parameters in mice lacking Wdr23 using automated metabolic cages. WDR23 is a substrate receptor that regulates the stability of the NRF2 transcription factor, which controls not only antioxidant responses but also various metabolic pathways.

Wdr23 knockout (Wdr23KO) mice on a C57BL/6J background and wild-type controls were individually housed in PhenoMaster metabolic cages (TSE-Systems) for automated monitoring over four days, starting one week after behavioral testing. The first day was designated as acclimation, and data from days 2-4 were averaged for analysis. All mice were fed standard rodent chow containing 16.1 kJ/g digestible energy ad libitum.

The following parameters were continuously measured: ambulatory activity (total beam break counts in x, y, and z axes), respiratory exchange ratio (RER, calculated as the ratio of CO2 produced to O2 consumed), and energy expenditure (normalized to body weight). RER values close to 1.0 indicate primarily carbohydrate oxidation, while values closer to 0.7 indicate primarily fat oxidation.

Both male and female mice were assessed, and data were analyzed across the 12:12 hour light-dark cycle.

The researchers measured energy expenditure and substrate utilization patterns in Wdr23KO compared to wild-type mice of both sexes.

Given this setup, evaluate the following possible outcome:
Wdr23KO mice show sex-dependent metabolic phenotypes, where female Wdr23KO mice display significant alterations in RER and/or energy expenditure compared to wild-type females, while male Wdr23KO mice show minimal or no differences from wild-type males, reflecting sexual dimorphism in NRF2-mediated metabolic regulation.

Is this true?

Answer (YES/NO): NO